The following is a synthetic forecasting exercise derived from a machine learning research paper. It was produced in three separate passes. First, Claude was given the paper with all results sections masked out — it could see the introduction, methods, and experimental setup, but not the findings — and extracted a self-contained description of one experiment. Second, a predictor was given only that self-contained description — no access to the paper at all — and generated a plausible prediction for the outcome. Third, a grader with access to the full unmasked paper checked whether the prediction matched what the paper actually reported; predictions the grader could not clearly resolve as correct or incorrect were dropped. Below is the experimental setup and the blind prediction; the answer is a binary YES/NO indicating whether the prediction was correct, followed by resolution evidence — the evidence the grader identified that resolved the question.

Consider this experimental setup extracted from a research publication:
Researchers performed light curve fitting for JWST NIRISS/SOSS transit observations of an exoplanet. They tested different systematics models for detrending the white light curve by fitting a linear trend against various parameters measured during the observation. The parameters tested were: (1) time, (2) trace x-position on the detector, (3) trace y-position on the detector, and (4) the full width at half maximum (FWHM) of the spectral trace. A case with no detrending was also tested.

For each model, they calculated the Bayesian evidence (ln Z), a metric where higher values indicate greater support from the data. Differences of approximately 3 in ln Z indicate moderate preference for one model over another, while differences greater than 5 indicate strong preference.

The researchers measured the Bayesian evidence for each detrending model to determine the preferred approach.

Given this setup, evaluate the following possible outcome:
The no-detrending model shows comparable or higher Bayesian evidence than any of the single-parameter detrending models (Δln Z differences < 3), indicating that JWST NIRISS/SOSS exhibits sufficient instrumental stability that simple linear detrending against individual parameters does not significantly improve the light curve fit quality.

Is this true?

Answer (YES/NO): NO